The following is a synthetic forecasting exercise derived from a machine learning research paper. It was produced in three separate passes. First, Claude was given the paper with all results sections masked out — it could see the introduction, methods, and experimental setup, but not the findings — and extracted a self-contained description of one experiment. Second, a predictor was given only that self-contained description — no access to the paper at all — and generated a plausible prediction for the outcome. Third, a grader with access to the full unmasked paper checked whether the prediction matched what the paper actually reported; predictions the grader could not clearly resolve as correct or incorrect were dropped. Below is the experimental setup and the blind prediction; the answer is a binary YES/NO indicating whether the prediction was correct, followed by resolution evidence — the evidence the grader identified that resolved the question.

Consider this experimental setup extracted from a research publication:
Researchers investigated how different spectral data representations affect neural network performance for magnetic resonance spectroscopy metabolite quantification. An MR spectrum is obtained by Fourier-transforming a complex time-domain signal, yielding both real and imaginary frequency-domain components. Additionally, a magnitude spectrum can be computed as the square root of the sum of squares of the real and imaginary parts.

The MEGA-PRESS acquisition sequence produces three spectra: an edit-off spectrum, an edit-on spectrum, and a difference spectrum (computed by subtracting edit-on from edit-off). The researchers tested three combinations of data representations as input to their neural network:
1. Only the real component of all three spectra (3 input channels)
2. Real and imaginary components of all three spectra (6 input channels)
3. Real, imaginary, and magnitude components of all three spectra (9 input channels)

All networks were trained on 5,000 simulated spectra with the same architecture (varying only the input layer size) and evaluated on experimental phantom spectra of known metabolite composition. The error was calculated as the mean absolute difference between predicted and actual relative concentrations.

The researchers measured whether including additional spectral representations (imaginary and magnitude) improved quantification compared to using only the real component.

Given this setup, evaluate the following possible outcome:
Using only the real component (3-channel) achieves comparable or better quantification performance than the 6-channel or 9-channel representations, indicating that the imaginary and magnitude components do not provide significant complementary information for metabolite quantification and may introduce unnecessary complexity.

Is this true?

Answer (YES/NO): NO